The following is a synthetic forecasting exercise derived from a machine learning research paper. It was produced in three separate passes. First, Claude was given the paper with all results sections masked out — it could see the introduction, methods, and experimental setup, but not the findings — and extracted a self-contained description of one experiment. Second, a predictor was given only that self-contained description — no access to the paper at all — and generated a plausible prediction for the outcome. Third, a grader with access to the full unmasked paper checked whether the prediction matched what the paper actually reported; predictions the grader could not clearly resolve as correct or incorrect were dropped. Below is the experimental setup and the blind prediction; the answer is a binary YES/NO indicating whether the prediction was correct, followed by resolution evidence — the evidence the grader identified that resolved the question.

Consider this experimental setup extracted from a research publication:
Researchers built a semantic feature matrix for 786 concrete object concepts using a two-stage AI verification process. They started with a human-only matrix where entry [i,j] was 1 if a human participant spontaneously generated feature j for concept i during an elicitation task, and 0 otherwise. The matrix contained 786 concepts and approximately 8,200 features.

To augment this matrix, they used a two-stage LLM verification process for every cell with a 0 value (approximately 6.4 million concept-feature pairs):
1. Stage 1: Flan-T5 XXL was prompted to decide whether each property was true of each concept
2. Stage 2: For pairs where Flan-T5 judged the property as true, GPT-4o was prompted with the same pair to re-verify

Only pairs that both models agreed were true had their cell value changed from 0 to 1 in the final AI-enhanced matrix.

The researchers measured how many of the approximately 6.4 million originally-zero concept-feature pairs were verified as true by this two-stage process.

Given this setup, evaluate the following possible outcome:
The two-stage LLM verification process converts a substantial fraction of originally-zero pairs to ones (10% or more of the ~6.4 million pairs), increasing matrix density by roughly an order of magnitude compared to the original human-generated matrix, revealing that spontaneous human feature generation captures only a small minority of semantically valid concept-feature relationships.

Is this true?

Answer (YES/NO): NO